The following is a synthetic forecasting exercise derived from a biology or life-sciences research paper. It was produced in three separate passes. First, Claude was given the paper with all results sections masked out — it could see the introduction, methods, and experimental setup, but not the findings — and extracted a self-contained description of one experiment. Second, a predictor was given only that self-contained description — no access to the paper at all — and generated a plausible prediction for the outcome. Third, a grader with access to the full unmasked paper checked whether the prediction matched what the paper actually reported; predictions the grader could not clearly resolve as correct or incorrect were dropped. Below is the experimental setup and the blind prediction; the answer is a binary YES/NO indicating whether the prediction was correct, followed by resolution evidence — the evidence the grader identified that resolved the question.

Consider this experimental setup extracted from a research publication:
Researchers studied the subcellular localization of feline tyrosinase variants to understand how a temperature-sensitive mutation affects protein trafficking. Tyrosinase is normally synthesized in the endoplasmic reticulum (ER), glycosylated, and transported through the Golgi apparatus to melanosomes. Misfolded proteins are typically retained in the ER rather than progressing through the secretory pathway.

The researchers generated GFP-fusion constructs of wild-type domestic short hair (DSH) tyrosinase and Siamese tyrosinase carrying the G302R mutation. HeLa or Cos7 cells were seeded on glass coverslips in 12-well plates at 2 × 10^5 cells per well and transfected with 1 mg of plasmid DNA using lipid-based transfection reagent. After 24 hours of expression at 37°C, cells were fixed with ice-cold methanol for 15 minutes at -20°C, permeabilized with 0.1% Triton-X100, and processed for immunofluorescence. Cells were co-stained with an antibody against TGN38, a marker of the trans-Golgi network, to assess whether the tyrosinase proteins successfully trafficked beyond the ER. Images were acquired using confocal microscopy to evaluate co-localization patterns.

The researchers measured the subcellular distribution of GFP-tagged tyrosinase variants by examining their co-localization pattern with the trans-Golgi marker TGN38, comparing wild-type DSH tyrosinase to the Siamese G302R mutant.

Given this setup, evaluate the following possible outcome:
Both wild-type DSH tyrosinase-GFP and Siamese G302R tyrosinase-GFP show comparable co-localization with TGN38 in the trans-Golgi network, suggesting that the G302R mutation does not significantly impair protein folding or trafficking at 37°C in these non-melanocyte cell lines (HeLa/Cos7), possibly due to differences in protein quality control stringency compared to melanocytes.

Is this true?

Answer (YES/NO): NO